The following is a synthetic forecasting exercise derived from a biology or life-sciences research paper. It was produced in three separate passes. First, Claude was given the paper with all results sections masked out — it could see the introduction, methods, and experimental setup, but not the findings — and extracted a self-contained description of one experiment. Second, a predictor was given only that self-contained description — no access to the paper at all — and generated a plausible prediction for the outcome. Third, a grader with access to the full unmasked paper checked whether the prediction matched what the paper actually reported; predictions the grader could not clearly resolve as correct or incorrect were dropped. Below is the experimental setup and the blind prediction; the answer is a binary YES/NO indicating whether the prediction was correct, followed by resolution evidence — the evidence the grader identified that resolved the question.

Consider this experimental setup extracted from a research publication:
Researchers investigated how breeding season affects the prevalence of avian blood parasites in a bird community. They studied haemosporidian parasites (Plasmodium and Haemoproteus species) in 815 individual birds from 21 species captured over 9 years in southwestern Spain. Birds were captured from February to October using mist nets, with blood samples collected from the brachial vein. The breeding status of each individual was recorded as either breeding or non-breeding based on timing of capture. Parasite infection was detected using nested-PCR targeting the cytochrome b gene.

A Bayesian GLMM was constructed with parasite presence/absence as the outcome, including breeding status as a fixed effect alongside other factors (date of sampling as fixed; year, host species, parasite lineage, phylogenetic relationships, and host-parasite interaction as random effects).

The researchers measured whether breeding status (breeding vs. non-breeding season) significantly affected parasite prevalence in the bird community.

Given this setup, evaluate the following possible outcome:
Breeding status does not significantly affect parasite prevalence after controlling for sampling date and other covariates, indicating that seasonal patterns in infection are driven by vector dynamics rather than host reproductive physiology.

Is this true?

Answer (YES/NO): NO